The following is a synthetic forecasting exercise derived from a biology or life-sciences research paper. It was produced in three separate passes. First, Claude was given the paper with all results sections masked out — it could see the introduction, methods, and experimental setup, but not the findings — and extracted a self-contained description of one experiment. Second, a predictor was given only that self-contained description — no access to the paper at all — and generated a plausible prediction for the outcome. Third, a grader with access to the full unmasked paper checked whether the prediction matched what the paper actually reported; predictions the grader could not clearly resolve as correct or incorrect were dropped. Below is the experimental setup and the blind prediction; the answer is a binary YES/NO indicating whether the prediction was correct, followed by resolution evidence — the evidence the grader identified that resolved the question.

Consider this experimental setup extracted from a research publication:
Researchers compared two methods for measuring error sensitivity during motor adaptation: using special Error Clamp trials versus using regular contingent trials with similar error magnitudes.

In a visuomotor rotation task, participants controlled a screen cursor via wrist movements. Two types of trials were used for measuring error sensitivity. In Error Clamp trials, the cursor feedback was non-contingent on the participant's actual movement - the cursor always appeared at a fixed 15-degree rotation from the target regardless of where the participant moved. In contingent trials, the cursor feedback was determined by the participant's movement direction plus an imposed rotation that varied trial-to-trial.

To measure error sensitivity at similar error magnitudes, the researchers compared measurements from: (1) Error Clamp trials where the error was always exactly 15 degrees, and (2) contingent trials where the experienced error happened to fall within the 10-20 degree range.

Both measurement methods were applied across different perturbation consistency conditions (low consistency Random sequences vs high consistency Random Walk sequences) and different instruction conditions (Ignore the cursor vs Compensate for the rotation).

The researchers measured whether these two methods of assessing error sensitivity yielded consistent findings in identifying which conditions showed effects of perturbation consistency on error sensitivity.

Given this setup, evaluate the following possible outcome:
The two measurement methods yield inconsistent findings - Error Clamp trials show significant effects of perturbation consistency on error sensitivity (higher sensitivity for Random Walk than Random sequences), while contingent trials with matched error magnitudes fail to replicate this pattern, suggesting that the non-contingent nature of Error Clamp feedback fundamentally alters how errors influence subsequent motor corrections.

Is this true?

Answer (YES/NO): NO